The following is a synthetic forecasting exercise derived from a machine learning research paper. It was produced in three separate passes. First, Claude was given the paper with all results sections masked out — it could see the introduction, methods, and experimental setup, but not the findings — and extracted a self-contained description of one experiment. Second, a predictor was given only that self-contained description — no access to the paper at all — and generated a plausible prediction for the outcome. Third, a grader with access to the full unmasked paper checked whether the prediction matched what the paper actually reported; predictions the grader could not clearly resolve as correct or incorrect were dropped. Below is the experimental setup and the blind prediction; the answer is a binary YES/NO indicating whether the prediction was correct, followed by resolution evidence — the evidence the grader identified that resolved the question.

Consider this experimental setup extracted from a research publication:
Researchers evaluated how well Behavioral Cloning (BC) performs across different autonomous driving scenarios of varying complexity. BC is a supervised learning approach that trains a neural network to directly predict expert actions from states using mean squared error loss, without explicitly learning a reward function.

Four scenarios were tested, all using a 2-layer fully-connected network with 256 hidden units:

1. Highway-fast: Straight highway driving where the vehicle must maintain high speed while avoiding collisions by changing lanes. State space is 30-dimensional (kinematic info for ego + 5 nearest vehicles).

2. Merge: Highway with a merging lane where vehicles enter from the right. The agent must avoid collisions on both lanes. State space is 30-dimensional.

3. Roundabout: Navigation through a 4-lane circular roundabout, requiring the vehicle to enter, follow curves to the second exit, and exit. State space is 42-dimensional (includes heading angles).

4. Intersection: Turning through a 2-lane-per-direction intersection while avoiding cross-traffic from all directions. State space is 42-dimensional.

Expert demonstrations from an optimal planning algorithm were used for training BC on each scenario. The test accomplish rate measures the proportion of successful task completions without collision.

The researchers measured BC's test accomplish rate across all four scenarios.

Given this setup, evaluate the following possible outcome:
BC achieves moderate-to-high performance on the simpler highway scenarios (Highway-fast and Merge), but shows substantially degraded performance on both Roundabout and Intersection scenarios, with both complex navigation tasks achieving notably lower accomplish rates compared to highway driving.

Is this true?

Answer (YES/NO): NO